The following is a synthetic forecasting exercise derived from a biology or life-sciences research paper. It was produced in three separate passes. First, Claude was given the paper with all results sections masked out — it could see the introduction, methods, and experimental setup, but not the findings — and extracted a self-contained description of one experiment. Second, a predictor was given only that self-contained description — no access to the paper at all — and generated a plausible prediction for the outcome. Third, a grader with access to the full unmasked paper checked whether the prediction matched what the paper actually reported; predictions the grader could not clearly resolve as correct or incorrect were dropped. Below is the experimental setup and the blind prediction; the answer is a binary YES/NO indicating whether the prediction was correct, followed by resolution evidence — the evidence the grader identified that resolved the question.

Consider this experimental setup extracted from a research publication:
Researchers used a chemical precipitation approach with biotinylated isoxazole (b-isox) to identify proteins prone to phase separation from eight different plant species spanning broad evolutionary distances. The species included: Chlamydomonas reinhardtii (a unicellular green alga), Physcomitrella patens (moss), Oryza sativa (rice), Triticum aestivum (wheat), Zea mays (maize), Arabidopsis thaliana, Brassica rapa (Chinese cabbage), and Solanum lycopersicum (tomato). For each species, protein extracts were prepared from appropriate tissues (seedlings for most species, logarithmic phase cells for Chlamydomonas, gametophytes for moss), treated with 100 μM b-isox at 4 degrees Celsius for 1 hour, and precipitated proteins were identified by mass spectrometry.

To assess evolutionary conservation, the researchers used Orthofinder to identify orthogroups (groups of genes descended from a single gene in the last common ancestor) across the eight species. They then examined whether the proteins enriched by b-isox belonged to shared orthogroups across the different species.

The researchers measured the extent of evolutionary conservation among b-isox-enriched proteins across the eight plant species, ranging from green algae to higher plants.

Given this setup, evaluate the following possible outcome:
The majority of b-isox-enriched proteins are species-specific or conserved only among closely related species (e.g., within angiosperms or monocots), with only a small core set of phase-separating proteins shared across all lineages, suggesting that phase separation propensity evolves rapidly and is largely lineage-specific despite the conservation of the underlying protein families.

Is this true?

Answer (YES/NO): NO